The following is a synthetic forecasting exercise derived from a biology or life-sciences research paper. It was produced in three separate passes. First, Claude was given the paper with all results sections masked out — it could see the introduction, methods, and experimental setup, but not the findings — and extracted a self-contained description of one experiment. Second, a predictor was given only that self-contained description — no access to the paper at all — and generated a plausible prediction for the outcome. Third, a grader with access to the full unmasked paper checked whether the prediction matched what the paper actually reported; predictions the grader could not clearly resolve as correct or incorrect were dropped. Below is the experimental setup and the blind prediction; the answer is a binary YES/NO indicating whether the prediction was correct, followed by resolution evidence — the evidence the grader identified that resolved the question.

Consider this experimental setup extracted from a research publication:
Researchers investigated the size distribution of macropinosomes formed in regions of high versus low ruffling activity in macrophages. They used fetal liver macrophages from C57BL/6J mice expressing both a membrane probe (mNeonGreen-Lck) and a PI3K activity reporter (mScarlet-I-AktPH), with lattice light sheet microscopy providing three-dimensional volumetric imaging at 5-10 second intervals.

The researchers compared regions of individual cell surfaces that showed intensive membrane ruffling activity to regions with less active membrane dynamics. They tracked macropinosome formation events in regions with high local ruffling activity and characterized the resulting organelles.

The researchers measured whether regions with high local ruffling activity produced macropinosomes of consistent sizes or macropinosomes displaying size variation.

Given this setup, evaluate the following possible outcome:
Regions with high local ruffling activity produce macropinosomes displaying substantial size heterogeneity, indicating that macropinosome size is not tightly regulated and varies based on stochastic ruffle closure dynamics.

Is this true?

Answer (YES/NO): YES